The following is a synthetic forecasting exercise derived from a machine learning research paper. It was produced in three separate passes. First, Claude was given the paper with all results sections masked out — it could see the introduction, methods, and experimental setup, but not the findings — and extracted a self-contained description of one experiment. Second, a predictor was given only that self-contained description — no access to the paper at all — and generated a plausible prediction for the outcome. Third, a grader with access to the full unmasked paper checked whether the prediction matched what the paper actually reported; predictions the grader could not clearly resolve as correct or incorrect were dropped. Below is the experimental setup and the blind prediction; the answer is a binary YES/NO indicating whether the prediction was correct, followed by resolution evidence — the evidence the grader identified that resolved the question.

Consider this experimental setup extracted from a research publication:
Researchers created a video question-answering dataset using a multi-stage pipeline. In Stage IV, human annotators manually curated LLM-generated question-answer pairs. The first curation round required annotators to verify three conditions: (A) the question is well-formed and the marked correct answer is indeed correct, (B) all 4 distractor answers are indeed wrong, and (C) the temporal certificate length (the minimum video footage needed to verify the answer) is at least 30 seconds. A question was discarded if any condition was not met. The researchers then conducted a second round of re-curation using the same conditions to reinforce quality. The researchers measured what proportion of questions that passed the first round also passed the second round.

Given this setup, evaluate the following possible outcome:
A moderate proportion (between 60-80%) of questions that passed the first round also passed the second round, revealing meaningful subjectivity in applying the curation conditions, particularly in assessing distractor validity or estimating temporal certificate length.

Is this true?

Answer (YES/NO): NO